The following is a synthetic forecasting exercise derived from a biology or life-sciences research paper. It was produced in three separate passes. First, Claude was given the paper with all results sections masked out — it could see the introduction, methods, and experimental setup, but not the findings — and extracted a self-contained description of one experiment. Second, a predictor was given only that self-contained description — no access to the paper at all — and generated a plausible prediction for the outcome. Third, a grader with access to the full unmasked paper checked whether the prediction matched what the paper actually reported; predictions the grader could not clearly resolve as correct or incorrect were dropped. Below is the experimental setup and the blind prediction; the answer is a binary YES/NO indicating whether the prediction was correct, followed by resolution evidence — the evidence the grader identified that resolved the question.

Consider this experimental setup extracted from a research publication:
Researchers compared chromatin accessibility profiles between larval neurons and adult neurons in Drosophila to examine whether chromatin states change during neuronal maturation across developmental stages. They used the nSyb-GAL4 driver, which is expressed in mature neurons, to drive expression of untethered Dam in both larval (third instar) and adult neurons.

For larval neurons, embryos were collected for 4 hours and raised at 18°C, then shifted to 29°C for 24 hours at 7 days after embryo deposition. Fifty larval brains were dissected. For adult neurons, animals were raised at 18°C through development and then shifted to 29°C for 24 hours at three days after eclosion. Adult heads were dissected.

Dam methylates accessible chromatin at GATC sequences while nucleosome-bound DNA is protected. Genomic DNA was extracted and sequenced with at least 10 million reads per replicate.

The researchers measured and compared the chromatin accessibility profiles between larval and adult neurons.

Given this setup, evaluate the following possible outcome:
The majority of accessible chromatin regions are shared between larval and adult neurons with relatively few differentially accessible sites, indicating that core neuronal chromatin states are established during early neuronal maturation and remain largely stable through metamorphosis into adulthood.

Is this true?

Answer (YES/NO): NO